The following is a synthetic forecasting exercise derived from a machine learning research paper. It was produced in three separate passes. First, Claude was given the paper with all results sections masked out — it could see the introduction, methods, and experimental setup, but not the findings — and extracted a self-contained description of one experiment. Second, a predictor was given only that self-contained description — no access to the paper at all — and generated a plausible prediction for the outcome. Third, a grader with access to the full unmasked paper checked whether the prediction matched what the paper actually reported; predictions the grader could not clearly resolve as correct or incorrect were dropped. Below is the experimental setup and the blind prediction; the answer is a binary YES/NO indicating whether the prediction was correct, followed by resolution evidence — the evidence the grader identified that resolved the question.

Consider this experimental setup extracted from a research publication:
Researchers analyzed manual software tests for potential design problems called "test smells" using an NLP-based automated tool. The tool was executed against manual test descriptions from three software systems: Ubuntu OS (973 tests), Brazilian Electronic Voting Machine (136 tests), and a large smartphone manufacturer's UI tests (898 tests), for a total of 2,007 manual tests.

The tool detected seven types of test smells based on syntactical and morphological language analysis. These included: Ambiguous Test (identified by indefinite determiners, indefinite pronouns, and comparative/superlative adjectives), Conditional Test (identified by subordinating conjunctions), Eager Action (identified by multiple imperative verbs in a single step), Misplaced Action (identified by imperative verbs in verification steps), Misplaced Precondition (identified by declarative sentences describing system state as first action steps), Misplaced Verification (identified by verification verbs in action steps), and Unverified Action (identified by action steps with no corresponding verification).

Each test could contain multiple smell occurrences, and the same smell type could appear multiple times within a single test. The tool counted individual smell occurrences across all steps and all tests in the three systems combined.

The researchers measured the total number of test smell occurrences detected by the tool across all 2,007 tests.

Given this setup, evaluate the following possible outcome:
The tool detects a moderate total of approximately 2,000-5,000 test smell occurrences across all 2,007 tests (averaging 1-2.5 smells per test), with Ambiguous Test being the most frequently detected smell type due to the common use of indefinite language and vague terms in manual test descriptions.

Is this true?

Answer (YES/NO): NO